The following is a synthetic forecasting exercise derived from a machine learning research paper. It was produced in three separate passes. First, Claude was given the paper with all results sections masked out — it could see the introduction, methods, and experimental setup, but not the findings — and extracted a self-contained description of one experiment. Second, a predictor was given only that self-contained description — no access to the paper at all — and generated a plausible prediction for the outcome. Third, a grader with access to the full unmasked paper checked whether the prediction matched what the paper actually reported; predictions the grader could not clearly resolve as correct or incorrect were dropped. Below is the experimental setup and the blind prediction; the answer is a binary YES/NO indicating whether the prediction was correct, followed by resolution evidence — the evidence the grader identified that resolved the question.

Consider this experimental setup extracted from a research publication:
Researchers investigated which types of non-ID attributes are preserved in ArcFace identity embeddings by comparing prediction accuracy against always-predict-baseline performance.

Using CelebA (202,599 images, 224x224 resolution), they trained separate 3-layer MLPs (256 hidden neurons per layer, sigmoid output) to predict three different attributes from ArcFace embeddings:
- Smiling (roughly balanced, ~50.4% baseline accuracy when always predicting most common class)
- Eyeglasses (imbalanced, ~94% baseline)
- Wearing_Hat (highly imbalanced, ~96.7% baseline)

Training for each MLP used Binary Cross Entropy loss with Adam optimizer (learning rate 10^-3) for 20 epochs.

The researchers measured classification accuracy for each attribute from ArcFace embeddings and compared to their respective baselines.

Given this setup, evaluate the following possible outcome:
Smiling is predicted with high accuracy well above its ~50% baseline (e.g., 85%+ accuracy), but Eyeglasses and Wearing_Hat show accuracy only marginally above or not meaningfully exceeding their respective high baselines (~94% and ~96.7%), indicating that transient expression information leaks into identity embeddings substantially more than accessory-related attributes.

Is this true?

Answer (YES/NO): NO